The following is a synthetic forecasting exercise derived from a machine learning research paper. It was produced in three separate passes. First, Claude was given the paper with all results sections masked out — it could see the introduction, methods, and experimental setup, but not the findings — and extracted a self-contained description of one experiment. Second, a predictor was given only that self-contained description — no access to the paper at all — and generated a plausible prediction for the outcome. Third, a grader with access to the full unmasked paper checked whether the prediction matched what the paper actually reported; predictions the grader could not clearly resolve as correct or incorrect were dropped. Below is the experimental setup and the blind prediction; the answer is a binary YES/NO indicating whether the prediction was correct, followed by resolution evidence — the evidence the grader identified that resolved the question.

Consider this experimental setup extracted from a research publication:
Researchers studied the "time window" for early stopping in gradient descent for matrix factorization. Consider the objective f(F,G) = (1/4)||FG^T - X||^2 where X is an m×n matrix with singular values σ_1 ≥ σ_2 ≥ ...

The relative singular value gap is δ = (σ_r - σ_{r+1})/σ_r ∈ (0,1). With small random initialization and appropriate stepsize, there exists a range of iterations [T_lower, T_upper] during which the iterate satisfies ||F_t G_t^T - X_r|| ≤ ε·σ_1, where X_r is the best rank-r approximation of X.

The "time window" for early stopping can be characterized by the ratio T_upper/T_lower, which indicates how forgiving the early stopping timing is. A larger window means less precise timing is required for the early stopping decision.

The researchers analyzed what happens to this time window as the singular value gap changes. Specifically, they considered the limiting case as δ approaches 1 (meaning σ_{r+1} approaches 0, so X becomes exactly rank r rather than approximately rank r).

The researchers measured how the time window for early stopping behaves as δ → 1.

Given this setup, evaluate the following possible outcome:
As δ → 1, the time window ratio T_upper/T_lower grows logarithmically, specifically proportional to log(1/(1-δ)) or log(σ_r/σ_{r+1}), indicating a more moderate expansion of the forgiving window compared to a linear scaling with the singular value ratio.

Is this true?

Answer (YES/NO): NO